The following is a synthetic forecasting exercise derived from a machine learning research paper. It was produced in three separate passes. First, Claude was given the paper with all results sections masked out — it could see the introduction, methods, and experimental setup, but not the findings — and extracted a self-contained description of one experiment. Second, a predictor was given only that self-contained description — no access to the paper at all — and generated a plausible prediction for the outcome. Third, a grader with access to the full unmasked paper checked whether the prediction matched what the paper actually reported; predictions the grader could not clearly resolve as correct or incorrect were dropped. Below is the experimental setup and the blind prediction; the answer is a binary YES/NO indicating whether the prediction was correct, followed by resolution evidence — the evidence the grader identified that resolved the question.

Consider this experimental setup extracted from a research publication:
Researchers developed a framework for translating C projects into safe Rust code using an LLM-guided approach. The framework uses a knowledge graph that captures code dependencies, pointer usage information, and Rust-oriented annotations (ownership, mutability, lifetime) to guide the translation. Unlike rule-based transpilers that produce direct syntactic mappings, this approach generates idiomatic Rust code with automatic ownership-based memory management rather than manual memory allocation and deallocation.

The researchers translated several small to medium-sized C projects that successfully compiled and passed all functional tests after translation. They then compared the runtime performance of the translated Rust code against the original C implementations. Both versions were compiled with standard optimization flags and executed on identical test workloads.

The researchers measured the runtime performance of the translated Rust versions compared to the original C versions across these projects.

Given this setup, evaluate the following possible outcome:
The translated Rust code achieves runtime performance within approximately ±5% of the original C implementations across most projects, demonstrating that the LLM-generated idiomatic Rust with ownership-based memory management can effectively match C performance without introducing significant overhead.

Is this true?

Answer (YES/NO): NO